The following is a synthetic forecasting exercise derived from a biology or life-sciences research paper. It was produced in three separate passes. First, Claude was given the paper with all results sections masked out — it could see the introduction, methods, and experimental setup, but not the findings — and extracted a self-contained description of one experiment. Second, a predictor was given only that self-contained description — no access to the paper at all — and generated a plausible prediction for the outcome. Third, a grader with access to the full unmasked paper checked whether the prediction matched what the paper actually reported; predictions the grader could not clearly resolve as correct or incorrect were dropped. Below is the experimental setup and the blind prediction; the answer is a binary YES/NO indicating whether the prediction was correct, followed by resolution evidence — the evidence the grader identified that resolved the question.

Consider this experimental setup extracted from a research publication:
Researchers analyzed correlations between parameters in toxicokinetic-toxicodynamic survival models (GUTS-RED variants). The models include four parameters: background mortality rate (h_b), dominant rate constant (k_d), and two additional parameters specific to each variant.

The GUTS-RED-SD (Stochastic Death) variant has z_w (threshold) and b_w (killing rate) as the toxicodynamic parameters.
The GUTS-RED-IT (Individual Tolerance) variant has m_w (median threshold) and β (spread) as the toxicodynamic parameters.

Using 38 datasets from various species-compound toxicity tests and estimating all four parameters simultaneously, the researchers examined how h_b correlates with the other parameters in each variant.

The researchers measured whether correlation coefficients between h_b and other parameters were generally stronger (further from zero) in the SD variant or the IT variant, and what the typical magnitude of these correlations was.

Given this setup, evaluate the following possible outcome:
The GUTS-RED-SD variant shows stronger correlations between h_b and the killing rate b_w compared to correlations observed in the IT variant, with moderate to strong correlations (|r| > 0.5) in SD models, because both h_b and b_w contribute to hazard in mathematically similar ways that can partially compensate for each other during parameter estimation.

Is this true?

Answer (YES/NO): NO